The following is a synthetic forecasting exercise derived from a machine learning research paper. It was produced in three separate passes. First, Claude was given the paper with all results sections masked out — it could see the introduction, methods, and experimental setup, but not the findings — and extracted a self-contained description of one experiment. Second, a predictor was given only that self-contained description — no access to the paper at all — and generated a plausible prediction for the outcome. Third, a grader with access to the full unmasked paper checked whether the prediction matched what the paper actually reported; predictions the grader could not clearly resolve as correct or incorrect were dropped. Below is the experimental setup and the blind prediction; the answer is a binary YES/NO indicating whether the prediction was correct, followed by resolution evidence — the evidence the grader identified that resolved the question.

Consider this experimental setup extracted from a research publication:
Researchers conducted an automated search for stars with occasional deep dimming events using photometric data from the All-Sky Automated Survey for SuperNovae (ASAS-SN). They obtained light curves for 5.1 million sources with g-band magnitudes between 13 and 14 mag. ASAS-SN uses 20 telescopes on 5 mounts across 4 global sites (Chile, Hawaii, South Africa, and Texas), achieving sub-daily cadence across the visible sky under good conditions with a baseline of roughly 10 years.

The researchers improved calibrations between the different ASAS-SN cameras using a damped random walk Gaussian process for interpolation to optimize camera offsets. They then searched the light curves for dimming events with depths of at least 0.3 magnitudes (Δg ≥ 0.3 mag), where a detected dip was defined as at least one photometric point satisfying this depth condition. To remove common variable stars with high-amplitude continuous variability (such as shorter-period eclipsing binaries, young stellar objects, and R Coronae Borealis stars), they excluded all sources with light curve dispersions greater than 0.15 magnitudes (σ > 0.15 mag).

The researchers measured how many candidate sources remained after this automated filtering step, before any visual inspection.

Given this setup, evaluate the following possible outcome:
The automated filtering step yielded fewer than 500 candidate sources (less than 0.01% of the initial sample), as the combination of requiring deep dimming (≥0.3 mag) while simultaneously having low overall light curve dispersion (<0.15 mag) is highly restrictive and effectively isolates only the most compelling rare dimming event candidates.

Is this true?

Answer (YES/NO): NO